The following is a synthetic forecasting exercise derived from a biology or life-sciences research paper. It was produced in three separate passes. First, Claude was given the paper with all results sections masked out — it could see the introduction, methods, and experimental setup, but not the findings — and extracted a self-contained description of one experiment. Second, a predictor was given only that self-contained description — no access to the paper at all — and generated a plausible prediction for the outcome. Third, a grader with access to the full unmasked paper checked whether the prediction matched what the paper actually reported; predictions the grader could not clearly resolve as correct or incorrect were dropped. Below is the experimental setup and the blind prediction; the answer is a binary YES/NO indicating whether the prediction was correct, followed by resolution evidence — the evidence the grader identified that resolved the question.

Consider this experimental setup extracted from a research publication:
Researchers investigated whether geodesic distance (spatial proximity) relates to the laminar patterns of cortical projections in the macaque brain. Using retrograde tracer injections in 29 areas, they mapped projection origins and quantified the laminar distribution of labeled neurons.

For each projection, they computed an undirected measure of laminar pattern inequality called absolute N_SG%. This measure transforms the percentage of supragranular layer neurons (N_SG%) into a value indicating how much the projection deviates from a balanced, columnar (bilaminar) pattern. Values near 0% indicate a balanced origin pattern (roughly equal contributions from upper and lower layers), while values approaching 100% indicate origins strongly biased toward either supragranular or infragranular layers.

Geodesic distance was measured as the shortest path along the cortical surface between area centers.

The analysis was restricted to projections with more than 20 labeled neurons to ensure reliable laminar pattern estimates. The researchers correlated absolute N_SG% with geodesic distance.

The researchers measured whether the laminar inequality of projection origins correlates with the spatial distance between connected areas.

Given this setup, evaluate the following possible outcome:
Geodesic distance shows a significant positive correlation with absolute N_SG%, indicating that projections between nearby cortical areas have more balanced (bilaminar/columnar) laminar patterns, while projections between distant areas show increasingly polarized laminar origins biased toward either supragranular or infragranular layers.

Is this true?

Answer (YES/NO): NO